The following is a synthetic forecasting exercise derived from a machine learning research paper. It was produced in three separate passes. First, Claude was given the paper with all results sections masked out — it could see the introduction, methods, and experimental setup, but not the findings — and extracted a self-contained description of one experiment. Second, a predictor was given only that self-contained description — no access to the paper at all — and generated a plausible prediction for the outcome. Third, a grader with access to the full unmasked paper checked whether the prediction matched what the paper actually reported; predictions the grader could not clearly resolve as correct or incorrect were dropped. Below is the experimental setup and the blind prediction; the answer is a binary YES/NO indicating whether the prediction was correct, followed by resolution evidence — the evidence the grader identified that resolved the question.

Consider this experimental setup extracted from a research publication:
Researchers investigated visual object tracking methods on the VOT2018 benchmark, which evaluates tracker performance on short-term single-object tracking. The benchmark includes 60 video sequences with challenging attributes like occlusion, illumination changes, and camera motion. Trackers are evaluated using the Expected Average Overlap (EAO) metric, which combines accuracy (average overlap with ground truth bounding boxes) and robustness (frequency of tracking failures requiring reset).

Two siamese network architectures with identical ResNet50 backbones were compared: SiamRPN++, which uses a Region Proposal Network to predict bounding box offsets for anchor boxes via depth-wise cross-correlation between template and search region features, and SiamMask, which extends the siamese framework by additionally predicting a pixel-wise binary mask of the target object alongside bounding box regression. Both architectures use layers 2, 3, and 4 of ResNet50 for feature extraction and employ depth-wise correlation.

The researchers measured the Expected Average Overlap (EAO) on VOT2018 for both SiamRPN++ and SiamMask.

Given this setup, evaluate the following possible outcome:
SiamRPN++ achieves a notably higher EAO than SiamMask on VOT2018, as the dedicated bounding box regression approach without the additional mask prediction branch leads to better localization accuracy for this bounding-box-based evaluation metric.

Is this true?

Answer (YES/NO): YES